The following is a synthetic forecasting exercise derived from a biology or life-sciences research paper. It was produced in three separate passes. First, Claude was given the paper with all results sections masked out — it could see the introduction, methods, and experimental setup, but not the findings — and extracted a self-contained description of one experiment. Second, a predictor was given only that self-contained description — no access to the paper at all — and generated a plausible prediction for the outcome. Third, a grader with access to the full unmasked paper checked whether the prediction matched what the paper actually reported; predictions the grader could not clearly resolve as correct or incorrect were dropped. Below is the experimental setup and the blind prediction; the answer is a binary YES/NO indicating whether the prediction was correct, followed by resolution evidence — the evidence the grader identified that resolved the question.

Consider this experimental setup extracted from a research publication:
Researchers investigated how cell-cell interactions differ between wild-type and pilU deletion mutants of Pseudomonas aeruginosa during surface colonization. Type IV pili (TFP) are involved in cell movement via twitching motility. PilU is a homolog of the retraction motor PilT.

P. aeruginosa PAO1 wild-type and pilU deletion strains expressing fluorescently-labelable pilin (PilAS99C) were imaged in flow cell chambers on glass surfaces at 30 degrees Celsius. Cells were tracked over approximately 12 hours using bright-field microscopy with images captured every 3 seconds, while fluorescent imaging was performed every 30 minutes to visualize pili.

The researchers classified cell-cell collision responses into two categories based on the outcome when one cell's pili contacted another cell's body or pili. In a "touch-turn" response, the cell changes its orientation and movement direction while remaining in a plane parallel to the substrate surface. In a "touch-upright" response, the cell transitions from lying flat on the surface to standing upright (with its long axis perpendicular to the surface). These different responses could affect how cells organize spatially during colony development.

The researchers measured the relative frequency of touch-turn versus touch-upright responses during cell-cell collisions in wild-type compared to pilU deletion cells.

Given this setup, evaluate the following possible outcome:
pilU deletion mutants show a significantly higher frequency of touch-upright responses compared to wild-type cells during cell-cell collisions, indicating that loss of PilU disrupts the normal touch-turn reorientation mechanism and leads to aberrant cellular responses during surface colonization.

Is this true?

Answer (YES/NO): YES